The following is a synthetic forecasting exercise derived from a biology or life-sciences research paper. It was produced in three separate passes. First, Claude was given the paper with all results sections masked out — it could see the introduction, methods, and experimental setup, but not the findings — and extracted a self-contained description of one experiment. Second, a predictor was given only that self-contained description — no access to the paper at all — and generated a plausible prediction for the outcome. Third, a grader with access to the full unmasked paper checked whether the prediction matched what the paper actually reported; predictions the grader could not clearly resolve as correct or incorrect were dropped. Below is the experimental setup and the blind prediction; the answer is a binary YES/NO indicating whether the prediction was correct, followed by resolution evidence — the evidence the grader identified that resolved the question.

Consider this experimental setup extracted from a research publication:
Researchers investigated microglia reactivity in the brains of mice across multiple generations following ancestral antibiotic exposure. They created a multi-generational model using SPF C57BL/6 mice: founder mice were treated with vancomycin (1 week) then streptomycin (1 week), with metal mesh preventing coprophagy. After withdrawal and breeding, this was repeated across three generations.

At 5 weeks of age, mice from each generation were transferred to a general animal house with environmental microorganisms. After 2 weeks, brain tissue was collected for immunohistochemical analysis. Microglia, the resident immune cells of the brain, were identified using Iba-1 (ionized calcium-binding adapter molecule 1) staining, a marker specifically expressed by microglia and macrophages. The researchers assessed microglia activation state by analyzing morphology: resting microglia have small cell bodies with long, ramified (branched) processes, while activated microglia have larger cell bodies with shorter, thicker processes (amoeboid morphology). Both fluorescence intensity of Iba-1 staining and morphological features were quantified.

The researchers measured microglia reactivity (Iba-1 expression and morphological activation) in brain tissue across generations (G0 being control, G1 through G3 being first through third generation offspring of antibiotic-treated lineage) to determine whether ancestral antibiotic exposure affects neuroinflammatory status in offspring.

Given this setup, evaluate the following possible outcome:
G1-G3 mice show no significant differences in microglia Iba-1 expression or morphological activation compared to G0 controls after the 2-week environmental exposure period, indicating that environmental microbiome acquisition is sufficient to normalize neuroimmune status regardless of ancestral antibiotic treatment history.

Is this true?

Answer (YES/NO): NO